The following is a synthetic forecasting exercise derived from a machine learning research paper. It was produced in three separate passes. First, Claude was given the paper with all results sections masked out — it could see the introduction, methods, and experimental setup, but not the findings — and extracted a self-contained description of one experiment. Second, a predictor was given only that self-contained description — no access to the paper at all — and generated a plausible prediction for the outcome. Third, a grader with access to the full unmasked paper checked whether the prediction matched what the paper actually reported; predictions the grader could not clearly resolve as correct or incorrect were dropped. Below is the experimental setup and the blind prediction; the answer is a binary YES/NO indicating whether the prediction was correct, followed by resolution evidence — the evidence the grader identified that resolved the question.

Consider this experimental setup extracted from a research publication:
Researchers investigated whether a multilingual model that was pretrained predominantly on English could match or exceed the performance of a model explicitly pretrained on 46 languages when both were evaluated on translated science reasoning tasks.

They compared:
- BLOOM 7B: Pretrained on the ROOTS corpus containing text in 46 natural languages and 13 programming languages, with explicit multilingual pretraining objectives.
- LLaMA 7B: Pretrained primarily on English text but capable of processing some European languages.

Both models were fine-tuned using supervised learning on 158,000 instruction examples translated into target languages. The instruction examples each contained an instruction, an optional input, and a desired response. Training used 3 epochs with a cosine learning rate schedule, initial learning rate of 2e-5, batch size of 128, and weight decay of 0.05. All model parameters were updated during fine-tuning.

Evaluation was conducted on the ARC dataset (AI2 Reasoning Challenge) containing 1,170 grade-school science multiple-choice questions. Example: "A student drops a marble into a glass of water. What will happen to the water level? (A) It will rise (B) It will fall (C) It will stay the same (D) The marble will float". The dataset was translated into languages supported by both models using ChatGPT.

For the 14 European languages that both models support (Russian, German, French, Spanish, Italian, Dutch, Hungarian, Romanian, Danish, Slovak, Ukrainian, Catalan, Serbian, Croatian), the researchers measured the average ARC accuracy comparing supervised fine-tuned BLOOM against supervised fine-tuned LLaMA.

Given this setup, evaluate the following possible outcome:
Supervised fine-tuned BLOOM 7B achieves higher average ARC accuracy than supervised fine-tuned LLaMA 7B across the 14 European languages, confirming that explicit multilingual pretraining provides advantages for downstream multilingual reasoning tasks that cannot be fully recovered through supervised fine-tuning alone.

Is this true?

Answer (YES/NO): NO